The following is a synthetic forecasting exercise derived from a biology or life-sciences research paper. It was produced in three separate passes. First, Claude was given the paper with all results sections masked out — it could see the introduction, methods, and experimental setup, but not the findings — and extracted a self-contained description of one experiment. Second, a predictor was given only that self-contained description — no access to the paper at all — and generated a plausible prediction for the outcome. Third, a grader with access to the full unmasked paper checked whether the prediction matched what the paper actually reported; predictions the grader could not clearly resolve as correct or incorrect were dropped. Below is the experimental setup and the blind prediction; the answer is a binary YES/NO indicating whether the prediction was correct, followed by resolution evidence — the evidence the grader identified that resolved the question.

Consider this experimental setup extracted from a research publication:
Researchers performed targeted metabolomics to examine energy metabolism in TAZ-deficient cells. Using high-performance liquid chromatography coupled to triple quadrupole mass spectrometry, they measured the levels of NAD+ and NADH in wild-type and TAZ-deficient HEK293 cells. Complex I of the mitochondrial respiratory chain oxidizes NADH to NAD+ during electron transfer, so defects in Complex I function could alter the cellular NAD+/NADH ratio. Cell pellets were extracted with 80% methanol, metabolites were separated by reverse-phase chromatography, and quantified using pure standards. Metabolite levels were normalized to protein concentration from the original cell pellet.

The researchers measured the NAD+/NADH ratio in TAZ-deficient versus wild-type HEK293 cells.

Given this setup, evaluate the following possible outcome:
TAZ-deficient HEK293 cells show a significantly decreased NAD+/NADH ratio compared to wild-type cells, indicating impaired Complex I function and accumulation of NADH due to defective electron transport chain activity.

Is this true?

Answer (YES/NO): NO